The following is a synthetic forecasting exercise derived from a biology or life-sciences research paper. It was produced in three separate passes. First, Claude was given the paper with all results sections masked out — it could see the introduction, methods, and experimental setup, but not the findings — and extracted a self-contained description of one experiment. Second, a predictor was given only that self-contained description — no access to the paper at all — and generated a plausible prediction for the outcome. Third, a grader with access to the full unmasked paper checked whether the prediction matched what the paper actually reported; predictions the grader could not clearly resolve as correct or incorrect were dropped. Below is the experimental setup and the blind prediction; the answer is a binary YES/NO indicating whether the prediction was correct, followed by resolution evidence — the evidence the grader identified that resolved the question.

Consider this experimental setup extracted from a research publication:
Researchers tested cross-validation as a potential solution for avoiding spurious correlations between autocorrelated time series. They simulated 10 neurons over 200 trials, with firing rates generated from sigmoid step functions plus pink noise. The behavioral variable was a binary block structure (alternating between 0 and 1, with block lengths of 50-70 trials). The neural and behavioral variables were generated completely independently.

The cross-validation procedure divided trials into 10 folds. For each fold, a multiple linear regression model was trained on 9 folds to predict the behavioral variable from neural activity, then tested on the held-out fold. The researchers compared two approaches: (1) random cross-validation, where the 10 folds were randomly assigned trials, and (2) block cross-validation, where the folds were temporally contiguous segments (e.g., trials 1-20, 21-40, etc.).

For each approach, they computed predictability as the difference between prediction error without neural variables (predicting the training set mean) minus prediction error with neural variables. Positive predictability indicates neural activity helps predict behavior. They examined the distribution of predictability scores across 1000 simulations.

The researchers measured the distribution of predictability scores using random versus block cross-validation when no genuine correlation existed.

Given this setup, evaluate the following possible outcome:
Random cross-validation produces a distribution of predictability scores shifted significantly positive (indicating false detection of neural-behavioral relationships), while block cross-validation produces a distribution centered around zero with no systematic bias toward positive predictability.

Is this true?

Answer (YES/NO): NO